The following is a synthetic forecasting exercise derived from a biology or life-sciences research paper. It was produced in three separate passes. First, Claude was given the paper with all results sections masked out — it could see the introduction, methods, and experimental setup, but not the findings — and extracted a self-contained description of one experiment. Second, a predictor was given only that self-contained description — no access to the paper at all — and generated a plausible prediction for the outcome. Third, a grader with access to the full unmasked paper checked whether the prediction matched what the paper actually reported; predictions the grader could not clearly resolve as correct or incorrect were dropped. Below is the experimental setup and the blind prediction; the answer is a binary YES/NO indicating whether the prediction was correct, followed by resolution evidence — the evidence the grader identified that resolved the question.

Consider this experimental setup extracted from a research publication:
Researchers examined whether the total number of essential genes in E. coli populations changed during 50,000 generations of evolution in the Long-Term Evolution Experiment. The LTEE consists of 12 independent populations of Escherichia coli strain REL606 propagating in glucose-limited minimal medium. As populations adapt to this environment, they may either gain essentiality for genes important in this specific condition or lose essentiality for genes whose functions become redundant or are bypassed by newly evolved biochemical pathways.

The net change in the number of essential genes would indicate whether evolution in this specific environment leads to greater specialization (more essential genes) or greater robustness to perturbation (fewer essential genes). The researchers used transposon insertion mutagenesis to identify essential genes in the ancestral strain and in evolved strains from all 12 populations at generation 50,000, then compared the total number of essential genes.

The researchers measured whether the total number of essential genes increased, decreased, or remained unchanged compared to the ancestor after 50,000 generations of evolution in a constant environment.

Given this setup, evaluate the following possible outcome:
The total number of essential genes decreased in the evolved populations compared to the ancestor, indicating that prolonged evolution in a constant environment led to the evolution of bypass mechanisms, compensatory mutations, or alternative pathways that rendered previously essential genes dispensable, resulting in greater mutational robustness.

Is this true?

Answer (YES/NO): NO